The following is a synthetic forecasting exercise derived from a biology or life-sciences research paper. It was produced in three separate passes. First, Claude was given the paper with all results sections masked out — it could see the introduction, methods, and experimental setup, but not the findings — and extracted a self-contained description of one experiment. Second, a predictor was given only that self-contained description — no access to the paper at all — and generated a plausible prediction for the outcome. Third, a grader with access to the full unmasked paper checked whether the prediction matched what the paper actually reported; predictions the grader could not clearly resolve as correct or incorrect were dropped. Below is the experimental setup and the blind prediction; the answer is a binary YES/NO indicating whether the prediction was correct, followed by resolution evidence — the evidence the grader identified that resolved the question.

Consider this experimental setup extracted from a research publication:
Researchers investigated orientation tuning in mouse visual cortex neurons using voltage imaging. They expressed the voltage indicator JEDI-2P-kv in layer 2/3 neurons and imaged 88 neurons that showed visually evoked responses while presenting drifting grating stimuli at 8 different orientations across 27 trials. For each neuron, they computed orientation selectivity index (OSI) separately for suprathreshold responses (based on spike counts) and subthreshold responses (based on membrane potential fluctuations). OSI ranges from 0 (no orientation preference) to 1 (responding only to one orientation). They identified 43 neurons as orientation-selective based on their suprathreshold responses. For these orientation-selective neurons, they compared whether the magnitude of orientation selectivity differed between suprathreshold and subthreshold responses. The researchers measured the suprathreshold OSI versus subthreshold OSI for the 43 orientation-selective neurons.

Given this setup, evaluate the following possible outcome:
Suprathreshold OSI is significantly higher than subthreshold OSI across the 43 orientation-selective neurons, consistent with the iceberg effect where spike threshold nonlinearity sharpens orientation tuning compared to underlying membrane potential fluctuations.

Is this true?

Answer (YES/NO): YES